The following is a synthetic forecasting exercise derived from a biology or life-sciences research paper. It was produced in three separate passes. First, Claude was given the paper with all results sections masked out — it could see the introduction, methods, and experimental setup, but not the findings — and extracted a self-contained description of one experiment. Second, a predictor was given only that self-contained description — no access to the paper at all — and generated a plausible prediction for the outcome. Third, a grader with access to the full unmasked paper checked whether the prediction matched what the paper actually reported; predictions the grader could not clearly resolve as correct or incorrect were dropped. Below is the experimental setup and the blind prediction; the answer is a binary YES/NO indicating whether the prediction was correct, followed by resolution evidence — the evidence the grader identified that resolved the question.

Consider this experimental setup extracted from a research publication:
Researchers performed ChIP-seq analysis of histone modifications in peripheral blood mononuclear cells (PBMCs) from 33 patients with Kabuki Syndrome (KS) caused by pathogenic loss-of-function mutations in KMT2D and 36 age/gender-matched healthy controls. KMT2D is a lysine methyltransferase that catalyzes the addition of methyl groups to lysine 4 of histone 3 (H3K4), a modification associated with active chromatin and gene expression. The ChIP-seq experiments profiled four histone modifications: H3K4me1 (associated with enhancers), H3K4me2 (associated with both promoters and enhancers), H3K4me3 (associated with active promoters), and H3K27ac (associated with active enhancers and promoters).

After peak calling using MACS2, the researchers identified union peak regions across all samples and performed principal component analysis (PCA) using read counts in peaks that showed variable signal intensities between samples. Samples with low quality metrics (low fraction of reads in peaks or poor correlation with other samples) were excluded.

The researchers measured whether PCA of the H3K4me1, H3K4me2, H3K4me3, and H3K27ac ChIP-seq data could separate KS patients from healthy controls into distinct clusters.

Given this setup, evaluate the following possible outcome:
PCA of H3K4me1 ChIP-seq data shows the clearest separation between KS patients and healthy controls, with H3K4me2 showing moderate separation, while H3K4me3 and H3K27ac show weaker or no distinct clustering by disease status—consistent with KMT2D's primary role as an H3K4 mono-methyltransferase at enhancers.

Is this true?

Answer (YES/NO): NO